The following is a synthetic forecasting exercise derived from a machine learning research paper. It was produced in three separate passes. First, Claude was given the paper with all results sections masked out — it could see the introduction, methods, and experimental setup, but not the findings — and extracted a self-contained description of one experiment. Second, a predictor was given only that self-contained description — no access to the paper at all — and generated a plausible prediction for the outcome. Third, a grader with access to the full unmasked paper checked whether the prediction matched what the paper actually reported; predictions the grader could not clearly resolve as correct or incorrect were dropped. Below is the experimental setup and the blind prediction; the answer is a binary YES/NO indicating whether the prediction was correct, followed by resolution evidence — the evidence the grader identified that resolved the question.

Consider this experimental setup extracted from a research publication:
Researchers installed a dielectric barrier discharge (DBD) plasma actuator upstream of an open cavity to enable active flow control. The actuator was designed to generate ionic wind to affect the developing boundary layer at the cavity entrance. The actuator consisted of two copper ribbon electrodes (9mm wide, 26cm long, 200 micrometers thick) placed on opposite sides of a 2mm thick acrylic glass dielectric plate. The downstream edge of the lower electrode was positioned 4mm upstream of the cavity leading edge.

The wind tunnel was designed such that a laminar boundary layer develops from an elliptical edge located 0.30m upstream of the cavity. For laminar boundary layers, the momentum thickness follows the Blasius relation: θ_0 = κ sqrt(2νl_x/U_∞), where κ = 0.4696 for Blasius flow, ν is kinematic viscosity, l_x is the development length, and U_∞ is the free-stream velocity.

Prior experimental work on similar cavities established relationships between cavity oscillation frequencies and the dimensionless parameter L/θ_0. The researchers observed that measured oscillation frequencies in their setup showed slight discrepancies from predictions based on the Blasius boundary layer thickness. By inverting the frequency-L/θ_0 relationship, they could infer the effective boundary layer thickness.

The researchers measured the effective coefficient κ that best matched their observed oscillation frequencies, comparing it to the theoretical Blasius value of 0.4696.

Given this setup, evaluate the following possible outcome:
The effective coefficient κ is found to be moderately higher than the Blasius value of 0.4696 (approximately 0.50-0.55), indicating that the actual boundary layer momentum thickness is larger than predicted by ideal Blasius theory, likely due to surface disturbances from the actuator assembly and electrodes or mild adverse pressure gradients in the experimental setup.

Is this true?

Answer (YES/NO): NO